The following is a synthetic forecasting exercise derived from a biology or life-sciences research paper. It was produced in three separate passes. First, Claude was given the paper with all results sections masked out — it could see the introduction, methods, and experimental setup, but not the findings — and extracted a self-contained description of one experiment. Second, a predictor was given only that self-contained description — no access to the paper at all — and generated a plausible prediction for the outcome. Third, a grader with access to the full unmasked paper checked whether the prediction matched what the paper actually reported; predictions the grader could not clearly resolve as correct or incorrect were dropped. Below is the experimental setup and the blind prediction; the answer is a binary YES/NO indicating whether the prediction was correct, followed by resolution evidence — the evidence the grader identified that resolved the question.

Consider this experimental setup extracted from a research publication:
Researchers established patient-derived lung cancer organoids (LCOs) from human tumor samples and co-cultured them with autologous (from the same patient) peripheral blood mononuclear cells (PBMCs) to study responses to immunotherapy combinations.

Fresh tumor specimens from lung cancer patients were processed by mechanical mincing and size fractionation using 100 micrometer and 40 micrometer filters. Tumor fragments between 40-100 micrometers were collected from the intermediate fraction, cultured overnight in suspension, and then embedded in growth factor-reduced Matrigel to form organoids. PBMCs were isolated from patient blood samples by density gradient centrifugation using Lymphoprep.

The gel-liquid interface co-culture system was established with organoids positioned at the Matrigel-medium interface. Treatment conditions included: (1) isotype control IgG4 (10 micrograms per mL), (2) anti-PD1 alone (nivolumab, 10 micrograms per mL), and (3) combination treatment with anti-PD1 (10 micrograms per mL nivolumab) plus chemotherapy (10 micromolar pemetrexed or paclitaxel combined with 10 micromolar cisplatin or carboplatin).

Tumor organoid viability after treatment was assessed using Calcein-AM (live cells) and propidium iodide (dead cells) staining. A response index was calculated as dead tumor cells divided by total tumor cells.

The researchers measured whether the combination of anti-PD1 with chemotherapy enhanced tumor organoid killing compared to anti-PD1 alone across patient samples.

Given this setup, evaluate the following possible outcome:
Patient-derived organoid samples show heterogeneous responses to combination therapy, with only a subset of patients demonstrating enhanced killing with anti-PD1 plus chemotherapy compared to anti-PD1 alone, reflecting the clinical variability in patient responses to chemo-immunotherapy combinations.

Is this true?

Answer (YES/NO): NO